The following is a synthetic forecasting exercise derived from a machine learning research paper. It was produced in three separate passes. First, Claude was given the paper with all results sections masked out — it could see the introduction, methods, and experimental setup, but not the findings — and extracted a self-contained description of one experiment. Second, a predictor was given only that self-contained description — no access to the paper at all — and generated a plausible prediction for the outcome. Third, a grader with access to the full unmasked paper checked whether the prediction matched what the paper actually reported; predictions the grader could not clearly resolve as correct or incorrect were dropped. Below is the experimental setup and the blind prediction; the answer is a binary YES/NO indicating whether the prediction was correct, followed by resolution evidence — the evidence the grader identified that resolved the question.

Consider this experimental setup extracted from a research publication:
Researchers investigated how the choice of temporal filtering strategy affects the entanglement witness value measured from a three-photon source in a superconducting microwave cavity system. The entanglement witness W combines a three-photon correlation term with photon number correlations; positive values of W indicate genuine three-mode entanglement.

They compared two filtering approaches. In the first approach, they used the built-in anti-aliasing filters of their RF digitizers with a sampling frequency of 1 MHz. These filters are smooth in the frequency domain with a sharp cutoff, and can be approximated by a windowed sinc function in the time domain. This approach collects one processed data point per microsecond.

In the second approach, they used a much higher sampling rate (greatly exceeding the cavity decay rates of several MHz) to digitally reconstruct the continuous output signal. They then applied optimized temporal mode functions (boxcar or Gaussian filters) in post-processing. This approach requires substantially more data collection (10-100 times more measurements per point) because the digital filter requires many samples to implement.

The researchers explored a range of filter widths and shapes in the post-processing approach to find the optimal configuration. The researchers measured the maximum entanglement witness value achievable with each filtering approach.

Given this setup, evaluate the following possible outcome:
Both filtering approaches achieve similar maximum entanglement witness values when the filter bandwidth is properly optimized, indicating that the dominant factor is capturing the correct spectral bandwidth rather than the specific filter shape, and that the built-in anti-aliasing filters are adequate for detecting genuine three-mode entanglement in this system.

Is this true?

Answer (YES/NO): YES